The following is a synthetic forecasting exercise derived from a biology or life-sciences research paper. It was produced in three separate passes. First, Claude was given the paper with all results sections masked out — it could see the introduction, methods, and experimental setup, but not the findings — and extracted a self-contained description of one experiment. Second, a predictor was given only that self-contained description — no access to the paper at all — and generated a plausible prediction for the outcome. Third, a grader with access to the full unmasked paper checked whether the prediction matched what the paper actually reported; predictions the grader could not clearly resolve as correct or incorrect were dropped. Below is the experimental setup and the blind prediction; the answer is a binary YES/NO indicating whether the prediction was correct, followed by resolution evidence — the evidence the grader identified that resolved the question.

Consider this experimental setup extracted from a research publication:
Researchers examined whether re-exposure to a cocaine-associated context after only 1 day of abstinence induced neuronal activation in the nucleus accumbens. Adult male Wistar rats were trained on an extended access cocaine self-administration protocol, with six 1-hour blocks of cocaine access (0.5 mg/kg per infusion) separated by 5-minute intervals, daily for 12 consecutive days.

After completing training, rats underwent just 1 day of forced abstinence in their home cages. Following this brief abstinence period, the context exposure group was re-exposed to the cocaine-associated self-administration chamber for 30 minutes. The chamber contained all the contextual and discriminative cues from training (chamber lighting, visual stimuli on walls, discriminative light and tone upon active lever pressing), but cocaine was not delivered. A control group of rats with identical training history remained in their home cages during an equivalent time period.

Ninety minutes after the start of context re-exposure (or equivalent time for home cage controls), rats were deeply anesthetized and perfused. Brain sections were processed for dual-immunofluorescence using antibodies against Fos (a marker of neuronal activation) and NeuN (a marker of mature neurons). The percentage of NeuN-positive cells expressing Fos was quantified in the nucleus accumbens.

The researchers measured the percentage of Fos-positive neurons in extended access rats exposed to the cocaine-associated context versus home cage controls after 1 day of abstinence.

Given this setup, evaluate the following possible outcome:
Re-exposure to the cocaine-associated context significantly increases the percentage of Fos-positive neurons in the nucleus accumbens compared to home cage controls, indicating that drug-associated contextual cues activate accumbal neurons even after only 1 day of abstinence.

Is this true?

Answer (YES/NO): YES